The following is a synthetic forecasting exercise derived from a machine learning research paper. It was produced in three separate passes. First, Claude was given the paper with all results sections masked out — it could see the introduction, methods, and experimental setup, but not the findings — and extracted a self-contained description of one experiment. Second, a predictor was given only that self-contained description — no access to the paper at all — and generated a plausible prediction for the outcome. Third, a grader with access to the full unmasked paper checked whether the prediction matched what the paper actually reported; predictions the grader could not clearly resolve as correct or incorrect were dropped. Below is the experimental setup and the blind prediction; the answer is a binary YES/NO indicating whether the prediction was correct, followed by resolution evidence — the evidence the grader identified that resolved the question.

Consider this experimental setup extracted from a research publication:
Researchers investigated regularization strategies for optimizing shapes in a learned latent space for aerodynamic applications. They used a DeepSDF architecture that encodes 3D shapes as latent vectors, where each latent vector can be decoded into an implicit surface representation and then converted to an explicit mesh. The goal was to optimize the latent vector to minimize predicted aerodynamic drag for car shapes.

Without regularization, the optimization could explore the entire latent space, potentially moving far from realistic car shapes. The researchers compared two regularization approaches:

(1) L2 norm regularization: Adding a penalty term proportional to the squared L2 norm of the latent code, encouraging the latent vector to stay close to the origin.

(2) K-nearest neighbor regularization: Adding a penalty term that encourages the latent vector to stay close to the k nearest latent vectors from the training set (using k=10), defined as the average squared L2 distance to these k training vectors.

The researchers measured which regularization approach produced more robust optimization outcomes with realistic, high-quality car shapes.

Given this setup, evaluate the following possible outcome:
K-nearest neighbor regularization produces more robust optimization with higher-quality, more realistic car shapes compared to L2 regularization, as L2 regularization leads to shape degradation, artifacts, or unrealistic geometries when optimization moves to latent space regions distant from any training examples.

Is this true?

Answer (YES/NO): YES